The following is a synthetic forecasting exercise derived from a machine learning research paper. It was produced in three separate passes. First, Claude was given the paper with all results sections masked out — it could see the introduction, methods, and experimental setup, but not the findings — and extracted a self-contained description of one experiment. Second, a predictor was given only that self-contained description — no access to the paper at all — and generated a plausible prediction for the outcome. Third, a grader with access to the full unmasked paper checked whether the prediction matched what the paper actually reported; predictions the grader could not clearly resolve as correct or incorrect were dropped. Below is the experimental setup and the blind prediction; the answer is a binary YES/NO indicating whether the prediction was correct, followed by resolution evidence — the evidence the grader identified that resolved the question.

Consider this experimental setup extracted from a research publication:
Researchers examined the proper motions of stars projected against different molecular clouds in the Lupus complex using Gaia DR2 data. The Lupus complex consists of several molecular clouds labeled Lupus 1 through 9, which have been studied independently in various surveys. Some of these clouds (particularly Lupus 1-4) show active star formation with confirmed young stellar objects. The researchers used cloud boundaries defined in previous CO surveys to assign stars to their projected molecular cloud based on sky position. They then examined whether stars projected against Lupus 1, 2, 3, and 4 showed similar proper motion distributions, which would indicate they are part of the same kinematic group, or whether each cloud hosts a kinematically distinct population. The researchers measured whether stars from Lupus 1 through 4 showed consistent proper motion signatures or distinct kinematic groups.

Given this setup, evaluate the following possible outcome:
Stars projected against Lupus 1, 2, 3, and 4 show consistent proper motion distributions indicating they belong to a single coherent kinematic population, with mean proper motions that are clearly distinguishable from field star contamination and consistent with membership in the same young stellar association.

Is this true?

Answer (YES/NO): NO